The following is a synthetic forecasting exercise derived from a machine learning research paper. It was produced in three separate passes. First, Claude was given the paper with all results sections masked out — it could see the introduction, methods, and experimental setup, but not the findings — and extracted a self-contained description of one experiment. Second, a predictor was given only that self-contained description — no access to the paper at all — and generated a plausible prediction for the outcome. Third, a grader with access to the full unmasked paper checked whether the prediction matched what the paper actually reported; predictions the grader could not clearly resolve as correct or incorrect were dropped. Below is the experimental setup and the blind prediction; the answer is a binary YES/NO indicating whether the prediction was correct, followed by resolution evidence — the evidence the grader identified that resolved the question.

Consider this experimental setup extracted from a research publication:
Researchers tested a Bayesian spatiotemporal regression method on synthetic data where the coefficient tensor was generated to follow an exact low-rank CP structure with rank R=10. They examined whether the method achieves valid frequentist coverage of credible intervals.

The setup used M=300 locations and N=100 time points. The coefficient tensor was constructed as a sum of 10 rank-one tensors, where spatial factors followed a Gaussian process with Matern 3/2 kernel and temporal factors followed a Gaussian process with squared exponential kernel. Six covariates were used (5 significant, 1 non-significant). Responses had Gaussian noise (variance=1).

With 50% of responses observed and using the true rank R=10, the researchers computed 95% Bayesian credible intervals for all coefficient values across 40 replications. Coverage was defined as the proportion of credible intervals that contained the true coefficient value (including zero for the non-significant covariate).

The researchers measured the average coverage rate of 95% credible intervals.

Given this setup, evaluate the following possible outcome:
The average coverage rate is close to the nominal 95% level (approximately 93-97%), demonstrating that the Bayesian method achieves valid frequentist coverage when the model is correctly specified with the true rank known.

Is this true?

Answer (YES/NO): YES